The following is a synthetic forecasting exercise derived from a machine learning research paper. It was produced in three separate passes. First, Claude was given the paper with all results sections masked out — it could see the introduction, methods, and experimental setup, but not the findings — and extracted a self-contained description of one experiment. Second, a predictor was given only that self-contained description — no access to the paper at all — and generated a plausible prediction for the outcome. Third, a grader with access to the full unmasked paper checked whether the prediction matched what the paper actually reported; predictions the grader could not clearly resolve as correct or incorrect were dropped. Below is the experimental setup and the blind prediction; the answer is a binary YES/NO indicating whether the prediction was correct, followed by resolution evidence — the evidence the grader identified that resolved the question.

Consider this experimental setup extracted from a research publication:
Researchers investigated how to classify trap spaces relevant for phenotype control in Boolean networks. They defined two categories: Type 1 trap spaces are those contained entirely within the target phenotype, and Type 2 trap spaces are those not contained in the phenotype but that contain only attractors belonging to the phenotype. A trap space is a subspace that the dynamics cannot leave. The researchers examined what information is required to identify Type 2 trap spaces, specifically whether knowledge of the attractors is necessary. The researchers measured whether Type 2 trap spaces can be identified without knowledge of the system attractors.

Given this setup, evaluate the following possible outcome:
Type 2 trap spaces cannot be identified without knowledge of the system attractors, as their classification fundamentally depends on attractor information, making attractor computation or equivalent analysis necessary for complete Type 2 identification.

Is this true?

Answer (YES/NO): YES